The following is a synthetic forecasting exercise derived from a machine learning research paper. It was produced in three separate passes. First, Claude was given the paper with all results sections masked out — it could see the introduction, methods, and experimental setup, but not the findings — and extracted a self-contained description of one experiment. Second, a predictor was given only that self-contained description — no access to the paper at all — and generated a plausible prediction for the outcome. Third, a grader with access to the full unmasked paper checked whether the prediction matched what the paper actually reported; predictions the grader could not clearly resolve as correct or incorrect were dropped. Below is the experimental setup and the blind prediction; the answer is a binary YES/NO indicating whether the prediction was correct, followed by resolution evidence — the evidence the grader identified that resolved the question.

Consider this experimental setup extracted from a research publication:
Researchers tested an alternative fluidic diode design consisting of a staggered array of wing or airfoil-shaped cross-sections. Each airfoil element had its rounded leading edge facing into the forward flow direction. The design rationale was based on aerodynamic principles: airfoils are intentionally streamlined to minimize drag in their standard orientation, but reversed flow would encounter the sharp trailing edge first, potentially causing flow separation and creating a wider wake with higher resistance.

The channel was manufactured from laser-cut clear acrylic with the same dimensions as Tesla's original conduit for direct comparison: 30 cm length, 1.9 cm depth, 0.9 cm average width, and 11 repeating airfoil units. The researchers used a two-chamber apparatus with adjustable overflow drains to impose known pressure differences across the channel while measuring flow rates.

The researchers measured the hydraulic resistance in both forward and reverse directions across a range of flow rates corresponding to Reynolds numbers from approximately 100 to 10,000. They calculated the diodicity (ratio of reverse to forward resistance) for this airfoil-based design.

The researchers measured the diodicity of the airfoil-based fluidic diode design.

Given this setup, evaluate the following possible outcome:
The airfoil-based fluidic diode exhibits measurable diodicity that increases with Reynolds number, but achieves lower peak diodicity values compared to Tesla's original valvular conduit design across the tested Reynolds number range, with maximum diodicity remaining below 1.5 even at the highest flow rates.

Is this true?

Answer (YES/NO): NO